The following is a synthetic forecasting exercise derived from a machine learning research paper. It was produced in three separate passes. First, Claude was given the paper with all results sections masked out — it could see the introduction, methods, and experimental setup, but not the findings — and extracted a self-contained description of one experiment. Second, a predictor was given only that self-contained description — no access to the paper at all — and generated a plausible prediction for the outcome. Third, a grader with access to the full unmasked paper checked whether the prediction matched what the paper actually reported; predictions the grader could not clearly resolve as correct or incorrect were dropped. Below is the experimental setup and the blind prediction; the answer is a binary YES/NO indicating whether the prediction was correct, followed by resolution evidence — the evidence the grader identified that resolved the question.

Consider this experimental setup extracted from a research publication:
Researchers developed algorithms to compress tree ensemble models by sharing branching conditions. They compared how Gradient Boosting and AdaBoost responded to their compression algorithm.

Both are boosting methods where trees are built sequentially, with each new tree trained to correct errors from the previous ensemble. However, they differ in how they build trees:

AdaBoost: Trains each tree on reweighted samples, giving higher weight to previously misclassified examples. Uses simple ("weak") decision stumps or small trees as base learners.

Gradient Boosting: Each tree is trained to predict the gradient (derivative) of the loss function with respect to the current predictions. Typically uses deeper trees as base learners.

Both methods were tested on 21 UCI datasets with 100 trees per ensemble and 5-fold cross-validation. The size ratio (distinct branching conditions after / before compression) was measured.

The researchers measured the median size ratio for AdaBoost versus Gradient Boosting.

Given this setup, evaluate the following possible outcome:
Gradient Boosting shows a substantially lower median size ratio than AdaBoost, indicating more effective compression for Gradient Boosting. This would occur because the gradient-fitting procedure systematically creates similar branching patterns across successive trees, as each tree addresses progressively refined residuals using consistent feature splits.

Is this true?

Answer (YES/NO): NO